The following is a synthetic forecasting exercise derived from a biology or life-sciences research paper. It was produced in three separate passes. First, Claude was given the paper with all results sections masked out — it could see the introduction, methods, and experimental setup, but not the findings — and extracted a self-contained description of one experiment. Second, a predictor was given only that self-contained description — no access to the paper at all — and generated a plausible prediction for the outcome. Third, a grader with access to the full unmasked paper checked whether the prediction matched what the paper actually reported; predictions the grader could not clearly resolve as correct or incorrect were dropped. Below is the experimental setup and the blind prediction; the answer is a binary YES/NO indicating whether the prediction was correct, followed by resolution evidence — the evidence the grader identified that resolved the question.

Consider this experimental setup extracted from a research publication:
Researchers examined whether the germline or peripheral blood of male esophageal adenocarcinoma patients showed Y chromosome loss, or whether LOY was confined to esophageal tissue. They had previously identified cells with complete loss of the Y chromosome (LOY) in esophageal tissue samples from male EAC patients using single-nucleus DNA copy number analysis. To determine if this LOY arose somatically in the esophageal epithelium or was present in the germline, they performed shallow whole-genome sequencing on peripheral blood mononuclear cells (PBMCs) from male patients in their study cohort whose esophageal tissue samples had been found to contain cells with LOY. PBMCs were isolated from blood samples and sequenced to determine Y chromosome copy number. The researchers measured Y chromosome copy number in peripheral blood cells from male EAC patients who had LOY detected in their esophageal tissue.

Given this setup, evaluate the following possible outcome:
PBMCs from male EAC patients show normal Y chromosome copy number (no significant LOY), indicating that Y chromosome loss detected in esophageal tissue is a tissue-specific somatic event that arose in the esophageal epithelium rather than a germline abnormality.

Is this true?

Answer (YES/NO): YES